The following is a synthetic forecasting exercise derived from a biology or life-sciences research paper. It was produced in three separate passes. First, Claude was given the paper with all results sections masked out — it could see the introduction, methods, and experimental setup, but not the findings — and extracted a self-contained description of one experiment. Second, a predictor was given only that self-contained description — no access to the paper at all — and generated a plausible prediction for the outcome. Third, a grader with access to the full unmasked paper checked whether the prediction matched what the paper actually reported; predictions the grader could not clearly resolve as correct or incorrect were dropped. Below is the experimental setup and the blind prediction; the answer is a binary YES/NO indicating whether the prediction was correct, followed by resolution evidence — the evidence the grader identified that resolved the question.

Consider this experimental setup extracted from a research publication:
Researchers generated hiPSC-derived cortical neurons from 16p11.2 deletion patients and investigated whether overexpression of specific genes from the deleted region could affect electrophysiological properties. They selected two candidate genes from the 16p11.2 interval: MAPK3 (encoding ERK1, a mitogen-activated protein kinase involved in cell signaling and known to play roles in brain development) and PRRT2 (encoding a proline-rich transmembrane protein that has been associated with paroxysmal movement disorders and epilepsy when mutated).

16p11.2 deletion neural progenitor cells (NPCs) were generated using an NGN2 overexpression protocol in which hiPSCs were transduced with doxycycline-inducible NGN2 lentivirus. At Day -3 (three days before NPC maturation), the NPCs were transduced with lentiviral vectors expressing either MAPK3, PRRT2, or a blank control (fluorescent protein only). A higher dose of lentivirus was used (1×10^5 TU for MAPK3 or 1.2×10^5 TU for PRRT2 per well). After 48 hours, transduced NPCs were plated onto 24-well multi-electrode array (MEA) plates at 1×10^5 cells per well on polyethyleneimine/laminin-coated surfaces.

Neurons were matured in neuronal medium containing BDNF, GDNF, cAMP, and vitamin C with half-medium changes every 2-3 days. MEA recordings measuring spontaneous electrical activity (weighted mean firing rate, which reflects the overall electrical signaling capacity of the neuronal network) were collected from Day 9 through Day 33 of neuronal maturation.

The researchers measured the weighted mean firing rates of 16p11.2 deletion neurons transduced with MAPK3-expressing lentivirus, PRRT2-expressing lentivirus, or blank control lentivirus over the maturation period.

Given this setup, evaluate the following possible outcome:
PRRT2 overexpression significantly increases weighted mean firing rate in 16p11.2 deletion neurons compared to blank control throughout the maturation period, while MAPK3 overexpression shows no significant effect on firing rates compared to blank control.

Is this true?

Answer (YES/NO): NO